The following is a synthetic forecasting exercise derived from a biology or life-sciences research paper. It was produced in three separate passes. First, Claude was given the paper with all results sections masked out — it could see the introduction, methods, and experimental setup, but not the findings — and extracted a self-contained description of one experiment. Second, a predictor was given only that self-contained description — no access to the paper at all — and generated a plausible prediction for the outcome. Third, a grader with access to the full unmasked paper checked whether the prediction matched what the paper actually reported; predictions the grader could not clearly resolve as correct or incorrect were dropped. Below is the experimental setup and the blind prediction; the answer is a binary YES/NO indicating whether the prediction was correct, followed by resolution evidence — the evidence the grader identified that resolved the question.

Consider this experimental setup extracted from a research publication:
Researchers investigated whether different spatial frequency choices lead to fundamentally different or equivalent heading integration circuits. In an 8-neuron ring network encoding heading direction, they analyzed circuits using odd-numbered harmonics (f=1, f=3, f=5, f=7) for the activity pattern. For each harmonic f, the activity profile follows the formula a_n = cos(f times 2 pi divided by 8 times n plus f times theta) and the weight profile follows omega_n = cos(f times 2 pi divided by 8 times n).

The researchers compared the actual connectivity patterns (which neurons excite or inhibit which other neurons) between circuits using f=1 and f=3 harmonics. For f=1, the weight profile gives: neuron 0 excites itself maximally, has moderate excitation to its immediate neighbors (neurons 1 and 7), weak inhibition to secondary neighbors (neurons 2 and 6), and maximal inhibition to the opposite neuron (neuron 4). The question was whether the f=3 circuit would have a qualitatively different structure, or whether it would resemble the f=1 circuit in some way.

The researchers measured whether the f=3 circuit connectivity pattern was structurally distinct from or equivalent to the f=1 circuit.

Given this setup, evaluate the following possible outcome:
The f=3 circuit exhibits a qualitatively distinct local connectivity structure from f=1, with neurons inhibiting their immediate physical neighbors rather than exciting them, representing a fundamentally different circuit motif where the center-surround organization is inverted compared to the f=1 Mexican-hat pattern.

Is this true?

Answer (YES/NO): NO